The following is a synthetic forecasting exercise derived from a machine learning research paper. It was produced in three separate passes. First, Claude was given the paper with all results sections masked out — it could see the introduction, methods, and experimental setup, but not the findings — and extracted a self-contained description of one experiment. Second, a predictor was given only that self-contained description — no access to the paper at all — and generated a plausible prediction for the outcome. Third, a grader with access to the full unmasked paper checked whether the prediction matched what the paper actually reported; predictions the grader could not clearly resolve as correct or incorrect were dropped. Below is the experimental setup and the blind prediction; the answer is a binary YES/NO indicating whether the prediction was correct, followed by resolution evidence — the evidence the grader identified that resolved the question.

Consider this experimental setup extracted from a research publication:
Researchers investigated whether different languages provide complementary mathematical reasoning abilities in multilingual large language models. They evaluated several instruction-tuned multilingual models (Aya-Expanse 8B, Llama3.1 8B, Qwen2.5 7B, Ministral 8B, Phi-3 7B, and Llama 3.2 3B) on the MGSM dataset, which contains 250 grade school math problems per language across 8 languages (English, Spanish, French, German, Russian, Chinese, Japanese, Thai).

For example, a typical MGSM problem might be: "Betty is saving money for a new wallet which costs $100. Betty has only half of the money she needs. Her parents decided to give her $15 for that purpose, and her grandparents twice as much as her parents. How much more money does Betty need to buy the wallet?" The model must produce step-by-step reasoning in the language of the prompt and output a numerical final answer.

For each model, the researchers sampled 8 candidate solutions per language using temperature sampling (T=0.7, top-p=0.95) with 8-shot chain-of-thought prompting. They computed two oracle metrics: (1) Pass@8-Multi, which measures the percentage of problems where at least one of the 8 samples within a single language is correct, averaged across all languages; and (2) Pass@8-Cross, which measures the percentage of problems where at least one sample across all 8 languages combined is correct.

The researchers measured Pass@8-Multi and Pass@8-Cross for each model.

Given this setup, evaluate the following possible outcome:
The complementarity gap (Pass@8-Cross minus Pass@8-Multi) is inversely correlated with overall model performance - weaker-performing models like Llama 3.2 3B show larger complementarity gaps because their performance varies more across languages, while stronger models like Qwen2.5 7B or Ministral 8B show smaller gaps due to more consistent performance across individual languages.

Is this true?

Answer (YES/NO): NO